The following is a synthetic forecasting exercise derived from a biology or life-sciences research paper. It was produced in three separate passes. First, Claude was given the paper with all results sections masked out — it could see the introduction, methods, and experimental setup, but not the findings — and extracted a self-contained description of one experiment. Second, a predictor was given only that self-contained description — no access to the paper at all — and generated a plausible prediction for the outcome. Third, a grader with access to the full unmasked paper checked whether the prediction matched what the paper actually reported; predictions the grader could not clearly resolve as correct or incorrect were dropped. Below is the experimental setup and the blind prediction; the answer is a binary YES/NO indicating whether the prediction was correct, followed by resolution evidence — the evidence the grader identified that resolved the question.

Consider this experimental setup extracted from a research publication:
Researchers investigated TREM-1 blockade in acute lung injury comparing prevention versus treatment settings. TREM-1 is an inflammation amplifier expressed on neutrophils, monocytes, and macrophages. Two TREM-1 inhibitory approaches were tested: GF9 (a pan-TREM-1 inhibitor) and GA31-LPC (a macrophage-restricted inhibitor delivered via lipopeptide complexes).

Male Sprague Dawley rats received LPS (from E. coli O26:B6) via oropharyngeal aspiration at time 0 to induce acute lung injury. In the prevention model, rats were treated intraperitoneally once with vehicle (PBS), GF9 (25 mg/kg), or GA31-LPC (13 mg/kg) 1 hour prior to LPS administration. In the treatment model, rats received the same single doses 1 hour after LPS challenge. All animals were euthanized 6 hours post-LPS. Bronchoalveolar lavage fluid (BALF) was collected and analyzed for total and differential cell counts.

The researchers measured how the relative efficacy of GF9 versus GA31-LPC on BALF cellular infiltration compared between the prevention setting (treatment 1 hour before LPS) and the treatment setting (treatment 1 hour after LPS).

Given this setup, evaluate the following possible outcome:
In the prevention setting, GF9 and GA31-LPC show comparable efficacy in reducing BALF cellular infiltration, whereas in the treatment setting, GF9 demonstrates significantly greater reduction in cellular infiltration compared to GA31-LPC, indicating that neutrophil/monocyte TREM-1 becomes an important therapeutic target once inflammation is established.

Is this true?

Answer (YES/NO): NO